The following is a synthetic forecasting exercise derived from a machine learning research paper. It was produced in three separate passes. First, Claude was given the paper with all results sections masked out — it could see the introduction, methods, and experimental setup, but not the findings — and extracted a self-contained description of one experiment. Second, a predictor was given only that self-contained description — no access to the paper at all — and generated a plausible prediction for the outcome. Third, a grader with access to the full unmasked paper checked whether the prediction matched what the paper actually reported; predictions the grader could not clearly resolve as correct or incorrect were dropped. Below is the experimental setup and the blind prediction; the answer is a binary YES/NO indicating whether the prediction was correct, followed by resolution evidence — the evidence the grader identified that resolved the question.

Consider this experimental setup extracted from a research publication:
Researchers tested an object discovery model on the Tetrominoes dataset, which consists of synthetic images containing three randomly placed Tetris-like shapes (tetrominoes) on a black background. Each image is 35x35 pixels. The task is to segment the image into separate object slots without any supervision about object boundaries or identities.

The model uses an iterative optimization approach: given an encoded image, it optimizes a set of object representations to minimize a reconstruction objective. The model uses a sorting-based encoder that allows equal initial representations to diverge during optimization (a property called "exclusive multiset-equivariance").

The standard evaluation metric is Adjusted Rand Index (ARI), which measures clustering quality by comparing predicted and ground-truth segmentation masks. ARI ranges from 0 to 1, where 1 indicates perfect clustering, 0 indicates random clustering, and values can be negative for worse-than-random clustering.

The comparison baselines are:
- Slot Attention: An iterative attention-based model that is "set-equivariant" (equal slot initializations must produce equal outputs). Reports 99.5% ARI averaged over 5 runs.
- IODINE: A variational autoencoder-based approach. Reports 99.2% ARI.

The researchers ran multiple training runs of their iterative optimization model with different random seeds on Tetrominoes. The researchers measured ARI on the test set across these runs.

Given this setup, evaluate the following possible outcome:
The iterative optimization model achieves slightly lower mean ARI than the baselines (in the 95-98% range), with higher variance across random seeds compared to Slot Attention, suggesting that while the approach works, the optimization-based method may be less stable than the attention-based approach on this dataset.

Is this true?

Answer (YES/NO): YES